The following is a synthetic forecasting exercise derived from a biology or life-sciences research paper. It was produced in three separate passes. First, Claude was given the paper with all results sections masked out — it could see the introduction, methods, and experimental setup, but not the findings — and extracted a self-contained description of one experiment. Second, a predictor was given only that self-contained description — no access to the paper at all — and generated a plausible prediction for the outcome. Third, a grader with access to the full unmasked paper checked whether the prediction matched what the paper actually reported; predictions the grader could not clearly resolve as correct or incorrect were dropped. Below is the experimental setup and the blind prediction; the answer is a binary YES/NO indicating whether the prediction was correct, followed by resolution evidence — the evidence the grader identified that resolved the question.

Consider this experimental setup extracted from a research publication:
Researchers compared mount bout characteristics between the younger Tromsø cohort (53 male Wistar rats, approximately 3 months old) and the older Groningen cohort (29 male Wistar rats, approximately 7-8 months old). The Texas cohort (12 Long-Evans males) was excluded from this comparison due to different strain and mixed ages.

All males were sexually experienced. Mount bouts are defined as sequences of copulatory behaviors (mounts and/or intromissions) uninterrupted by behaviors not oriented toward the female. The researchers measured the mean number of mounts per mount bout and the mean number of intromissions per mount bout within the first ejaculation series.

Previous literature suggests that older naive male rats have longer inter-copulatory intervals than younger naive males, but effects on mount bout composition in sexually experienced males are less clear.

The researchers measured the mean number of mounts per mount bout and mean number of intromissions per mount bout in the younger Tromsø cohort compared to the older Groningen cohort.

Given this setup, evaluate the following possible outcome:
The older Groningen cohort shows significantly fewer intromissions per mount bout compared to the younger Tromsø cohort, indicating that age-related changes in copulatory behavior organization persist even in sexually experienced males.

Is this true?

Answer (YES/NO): NO